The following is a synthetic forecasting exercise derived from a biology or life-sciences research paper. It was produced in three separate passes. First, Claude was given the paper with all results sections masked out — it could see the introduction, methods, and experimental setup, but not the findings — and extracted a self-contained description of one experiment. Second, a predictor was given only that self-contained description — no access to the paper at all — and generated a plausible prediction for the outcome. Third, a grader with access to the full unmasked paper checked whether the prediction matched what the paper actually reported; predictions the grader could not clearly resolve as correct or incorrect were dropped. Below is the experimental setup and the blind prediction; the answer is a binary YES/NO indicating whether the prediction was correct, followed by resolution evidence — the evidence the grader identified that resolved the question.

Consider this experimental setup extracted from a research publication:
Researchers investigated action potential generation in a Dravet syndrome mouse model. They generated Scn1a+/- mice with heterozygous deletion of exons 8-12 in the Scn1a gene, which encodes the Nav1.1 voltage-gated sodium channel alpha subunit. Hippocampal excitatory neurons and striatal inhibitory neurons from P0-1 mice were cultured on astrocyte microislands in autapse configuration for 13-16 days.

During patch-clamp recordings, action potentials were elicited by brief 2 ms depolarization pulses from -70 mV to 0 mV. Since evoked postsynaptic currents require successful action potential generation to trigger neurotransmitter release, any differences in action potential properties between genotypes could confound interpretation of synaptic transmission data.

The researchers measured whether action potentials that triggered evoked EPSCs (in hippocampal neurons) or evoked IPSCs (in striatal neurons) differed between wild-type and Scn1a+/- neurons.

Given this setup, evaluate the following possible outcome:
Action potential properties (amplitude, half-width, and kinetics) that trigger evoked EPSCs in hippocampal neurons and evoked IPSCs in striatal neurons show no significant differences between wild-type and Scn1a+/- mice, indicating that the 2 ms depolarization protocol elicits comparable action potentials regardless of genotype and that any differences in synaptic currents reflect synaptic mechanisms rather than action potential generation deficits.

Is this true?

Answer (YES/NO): YES